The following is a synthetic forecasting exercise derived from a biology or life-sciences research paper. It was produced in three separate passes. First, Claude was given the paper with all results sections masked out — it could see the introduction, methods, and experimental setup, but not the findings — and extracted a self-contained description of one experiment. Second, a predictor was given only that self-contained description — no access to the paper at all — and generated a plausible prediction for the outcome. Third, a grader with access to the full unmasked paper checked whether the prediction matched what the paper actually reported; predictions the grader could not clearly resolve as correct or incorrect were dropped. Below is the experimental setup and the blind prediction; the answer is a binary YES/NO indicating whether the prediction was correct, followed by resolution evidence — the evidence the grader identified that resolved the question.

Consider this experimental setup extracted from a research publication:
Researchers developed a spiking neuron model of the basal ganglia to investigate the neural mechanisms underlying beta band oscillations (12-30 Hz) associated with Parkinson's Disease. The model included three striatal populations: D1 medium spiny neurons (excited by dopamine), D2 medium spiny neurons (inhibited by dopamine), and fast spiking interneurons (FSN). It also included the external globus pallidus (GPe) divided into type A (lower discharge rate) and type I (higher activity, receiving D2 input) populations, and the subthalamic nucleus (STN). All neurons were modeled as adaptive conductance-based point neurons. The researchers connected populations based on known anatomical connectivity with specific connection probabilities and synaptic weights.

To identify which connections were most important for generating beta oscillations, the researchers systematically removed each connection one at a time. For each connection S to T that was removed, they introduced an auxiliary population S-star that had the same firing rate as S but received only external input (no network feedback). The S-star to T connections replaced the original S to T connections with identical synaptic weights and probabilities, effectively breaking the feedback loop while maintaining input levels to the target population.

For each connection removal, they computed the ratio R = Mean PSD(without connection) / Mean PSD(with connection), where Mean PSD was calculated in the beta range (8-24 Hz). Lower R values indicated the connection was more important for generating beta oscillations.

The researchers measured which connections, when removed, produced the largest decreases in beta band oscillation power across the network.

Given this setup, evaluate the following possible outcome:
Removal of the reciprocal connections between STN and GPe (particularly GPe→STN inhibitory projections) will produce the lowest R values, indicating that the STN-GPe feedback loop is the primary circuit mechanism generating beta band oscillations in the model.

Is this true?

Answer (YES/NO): NO